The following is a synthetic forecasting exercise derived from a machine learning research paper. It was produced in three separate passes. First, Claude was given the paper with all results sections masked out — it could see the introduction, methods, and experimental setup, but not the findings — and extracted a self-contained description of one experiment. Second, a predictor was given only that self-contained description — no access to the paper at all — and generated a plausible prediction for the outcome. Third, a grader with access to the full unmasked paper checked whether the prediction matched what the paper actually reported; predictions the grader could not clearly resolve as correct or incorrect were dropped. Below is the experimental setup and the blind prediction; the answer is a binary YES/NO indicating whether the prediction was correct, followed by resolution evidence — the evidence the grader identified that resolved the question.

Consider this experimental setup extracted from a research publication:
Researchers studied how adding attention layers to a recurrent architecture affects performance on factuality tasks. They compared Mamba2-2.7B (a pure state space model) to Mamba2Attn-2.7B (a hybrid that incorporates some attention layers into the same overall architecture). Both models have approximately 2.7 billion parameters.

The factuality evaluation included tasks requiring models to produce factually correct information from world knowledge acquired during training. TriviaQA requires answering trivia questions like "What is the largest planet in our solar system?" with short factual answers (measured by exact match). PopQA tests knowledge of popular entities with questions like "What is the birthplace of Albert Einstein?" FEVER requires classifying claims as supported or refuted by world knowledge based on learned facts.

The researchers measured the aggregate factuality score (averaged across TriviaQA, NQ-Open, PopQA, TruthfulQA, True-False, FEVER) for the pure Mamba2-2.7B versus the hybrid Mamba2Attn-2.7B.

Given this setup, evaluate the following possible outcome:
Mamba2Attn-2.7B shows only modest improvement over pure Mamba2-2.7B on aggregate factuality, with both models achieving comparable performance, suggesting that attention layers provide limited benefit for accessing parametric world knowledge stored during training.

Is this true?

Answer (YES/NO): NO